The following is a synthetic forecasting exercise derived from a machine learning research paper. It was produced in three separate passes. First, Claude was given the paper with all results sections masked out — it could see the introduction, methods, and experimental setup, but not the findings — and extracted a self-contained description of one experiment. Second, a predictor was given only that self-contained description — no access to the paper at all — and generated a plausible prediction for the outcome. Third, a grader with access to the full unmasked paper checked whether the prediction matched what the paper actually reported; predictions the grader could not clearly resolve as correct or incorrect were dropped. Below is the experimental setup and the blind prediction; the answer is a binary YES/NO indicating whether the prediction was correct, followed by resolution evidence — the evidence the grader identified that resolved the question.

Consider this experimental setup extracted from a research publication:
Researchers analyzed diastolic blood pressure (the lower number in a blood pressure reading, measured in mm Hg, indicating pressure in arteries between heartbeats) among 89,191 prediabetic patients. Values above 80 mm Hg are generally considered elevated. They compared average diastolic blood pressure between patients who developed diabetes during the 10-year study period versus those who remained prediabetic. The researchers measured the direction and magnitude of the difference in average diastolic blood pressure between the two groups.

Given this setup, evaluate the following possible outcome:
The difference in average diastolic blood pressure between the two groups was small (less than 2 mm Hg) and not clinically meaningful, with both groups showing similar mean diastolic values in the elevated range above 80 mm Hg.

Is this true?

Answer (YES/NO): NO